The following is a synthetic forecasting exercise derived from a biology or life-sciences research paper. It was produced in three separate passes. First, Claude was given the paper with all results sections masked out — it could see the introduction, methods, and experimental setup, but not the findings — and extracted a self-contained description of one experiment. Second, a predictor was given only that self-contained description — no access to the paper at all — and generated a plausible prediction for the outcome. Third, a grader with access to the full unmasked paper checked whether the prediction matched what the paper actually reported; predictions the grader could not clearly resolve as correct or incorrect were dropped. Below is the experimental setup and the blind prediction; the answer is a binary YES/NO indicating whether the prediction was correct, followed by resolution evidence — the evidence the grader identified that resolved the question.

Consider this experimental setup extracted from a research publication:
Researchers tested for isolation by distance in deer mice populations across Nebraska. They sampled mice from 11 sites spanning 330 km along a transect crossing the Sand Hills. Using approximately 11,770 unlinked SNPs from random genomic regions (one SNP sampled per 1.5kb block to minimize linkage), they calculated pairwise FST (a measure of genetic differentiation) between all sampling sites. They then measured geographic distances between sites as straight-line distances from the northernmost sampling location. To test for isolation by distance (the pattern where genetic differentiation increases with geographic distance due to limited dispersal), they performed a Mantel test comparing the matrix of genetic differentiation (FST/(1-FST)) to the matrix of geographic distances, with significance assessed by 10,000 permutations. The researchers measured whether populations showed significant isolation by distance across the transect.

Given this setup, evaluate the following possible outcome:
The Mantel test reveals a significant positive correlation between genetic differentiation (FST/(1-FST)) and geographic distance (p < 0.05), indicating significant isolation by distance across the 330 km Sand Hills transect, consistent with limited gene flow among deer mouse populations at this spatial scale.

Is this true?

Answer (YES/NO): YES